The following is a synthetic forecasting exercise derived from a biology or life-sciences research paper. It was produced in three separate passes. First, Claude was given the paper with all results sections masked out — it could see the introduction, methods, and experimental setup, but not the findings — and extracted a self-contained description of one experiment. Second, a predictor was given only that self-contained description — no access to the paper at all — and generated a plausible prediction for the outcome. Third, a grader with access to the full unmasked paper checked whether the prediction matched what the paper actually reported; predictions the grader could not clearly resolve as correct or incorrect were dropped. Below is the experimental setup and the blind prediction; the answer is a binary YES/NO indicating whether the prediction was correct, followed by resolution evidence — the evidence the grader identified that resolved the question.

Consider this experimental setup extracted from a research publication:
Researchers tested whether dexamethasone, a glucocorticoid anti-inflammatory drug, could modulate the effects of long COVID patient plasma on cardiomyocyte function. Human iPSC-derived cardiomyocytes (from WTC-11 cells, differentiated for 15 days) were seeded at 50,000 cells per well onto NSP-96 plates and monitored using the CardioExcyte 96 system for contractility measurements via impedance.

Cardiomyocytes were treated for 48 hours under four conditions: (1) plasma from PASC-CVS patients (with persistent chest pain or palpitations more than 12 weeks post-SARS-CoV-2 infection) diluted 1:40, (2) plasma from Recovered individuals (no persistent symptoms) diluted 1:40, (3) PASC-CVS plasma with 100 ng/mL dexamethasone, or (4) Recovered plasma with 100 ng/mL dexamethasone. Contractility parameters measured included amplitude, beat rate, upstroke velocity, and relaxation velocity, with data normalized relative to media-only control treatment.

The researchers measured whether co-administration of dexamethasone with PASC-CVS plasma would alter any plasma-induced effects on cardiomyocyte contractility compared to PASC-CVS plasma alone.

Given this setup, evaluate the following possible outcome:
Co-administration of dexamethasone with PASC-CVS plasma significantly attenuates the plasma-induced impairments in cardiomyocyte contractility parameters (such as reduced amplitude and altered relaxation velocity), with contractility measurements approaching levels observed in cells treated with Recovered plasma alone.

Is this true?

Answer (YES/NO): NO